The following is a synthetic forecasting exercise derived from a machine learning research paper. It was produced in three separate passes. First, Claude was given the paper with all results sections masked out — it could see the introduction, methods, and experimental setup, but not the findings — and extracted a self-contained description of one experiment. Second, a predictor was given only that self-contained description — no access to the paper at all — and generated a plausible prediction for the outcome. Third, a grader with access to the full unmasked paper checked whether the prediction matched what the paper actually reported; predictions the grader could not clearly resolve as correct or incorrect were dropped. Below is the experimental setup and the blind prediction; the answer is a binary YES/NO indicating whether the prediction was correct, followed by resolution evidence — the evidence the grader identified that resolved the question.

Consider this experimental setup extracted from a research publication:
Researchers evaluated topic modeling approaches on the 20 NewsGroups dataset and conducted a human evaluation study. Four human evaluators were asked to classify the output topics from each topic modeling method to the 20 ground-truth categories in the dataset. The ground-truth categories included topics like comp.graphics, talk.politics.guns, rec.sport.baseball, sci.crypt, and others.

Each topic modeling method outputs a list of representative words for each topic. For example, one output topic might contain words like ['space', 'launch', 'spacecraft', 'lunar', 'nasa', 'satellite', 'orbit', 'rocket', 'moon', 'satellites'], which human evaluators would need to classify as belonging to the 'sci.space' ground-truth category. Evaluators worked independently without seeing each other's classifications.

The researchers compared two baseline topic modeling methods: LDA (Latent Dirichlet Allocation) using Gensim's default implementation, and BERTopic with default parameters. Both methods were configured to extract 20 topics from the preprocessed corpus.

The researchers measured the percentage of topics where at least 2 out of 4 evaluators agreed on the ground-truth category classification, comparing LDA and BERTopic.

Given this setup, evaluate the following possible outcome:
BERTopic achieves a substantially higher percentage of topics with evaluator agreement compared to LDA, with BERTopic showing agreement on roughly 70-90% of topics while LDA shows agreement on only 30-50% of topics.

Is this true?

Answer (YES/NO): NO